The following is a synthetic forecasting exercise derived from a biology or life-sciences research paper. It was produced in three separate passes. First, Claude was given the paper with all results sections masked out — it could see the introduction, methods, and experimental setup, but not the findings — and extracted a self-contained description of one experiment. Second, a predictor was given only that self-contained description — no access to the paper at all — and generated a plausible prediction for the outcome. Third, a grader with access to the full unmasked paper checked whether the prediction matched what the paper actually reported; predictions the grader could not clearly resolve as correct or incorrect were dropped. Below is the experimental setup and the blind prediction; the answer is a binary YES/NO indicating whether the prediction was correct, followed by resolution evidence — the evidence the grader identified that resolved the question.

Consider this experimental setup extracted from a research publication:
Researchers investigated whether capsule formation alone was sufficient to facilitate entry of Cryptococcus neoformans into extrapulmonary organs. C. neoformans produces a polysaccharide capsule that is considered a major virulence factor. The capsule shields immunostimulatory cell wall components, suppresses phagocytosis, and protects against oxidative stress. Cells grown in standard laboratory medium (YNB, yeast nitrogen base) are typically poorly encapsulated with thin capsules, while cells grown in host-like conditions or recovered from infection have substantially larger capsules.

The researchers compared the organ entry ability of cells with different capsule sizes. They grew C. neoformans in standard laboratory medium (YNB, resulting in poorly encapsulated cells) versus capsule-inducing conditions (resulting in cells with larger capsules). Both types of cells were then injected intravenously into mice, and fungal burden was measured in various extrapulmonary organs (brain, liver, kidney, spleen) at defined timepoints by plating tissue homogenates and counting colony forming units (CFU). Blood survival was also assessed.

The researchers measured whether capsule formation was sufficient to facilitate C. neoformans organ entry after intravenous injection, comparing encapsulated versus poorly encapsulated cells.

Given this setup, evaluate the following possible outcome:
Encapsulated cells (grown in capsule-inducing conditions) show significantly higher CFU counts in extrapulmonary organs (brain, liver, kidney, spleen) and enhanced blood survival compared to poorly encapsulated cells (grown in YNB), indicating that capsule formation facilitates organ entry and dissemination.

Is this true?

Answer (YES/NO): NO